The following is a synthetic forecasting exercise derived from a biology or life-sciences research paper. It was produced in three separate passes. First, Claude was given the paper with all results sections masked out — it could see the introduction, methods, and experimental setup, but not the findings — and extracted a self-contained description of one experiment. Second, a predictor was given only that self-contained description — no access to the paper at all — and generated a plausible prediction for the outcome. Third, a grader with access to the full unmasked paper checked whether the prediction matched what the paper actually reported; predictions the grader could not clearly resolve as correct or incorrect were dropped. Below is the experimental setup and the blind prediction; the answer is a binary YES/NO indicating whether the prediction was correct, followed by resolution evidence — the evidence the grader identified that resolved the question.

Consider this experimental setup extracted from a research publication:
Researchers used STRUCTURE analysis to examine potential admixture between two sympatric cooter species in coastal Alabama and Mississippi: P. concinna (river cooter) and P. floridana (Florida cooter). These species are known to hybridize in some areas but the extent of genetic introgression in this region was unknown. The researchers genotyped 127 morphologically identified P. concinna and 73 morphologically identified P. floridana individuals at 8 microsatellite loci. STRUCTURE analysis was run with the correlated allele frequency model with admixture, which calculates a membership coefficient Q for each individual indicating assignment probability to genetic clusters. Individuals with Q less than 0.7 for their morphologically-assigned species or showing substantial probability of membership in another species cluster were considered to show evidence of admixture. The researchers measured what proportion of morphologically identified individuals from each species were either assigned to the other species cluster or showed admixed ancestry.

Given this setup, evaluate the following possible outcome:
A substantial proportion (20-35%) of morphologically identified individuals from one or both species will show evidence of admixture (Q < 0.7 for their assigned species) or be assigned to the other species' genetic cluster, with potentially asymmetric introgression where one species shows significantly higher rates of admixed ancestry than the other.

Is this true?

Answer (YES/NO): NO